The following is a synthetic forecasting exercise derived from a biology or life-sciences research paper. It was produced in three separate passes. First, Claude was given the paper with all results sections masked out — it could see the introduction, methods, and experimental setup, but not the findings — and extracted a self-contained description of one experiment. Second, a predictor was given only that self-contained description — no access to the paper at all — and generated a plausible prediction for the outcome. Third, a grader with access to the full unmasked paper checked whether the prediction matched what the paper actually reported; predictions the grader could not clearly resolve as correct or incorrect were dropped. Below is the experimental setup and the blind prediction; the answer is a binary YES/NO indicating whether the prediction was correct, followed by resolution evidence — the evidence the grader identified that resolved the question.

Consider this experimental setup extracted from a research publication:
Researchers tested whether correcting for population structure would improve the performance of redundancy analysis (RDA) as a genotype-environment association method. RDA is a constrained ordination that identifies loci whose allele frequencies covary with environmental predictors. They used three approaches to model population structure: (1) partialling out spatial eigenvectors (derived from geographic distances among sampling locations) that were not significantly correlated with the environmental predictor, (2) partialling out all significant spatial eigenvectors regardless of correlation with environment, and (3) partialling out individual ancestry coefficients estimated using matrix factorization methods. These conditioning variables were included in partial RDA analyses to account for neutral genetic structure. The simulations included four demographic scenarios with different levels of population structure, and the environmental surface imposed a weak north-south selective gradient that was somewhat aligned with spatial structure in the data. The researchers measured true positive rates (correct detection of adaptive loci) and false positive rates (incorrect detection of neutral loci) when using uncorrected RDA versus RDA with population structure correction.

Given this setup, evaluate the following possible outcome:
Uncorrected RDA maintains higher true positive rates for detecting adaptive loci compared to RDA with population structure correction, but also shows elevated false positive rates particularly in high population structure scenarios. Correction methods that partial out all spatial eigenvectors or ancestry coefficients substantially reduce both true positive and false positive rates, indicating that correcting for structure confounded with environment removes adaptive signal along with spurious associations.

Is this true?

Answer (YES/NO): NO